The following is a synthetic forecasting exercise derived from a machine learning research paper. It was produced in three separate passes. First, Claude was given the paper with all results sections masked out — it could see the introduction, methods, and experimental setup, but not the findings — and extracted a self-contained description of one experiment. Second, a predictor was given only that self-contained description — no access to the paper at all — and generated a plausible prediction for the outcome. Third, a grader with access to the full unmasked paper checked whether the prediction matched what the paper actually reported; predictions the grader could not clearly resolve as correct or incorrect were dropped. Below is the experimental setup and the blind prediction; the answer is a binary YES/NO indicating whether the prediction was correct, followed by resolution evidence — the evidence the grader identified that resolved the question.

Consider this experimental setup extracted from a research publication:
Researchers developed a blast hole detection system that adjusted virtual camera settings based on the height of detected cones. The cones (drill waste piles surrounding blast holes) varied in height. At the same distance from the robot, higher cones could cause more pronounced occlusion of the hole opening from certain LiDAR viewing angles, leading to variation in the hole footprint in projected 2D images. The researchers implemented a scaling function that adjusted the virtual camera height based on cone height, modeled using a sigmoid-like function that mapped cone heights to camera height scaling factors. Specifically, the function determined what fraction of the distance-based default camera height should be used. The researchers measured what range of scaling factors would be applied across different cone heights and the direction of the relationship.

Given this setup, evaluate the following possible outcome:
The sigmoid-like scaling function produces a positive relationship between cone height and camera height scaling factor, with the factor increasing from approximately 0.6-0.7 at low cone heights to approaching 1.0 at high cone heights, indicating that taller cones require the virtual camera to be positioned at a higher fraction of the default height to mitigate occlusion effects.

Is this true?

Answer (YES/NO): YES